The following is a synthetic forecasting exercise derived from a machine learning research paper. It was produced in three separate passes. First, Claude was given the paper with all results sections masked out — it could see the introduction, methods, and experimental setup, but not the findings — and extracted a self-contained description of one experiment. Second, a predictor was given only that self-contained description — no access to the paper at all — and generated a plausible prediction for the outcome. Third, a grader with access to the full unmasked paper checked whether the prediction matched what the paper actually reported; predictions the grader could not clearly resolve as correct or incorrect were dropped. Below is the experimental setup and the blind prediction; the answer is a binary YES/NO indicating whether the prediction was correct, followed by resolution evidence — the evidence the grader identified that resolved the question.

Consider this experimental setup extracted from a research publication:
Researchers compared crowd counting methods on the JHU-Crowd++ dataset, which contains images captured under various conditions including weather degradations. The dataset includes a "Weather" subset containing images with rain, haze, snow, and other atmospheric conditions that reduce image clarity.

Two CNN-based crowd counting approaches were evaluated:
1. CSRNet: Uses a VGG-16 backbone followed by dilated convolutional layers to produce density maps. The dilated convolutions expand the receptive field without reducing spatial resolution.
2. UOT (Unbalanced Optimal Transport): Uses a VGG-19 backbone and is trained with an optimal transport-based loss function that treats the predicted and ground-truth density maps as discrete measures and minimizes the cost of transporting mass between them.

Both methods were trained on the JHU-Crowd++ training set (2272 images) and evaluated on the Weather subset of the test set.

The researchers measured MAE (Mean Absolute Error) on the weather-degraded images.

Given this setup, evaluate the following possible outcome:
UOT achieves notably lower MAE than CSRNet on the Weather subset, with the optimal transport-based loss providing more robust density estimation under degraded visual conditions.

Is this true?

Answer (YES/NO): YES